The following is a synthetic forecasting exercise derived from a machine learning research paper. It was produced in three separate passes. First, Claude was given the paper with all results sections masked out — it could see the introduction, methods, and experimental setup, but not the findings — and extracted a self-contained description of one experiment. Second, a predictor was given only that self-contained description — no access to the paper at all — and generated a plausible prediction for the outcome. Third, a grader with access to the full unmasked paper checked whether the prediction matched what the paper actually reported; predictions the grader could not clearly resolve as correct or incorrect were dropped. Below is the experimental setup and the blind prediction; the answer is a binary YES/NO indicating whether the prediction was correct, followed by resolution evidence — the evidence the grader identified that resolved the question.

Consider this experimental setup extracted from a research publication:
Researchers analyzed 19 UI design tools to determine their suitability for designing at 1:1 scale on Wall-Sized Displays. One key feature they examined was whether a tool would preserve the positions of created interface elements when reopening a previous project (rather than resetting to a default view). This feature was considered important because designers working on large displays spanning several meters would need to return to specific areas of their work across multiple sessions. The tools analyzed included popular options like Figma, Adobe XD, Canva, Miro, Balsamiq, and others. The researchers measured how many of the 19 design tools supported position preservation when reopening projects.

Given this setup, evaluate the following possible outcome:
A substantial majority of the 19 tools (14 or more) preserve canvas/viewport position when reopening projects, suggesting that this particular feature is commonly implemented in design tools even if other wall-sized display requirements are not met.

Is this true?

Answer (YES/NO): NO